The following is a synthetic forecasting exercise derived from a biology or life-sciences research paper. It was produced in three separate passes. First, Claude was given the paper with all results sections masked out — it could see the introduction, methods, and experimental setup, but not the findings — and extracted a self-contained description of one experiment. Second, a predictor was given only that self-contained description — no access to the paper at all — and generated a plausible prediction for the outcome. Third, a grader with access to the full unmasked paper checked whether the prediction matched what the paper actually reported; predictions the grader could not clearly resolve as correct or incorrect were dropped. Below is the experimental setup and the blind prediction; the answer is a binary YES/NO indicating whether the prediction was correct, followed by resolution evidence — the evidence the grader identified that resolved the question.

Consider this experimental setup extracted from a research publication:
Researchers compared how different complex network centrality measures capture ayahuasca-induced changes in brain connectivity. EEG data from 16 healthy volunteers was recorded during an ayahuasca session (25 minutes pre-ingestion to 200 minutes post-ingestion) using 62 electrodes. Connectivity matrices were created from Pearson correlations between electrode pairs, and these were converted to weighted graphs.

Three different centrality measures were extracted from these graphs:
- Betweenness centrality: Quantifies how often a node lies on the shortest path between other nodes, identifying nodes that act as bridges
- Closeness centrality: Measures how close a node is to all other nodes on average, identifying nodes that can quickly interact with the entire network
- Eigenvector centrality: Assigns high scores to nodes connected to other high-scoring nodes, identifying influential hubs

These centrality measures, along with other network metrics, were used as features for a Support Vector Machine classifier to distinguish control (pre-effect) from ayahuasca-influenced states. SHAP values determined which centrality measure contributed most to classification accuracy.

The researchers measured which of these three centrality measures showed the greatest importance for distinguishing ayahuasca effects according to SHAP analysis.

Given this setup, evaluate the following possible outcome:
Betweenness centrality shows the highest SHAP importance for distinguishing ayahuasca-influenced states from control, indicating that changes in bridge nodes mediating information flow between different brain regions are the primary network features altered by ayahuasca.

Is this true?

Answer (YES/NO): NO